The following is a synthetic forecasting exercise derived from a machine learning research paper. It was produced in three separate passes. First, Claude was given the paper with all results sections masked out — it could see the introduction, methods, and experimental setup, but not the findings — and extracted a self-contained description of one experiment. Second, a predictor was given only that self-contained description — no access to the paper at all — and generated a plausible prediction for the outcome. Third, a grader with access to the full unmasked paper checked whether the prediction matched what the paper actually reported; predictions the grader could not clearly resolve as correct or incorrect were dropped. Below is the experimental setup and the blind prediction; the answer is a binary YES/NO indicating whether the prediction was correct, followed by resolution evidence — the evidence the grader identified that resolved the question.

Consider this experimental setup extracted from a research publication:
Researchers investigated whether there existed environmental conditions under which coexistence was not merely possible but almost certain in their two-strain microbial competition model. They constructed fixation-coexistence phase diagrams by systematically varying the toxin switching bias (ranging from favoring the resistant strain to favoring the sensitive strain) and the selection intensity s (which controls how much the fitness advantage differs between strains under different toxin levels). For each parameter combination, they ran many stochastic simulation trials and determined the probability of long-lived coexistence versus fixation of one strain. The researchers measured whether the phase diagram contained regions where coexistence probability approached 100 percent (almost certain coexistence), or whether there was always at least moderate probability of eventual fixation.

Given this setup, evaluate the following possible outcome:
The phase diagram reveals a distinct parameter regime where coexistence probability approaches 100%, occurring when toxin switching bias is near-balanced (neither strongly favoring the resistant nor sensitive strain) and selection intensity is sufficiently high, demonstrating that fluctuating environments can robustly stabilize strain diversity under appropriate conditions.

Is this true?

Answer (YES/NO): YES